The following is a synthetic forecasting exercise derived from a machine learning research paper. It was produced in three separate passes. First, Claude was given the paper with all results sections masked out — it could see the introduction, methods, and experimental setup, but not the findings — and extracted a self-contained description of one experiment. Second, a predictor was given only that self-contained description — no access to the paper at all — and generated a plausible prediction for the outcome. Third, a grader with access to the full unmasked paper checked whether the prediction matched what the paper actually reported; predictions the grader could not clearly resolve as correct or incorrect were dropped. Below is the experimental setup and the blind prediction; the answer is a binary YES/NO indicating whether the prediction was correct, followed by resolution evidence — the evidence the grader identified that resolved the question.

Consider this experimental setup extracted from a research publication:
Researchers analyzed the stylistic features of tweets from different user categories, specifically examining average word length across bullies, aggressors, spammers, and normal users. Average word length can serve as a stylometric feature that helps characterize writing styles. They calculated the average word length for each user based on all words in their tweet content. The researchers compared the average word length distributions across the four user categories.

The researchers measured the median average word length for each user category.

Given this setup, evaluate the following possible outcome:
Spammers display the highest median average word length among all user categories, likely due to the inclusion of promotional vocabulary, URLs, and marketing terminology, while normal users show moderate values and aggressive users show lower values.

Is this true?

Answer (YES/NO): NO